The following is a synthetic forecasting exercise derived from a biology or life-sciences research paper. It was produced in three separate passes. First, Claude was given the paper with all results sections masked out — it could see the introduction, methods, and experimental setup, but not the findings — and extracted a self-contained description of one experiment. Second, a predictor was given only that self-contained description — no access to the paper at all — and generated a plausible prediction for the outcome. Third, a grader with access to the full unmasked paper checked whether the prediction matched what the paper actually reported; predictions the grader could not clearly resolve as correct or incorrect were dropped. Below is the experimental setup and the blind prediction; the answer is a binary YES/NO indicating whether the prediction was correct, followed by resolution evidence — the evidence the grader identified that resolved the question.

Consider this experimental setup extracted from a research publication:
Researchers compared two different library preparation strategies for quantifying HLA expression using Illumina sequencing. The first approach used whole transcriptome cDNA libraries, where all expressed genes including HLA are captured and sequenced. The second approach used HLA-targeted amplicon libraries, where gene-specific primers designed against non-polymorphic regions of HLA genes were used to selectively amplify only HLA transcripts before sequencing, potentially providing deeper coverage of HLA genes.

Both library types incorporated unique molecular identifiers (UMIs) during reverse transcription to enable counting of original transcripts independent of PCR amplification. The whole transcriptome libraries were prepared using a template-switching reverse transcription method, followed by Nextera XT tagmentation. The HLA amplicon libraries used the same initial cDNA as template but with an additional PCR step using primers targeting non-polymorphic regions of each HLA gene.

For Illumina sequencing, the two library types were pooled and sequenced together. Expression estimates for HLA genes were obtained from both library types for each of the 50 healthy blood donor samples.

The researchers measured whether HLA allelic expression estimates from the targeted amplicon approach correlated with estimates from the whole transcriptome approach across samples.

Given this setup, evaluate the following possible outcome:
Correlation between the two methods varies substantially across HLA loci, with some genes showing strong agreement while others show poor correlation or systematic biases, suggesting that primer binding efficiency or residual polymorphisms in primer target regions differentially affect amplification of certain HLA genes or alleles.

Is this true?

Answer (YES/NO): YES